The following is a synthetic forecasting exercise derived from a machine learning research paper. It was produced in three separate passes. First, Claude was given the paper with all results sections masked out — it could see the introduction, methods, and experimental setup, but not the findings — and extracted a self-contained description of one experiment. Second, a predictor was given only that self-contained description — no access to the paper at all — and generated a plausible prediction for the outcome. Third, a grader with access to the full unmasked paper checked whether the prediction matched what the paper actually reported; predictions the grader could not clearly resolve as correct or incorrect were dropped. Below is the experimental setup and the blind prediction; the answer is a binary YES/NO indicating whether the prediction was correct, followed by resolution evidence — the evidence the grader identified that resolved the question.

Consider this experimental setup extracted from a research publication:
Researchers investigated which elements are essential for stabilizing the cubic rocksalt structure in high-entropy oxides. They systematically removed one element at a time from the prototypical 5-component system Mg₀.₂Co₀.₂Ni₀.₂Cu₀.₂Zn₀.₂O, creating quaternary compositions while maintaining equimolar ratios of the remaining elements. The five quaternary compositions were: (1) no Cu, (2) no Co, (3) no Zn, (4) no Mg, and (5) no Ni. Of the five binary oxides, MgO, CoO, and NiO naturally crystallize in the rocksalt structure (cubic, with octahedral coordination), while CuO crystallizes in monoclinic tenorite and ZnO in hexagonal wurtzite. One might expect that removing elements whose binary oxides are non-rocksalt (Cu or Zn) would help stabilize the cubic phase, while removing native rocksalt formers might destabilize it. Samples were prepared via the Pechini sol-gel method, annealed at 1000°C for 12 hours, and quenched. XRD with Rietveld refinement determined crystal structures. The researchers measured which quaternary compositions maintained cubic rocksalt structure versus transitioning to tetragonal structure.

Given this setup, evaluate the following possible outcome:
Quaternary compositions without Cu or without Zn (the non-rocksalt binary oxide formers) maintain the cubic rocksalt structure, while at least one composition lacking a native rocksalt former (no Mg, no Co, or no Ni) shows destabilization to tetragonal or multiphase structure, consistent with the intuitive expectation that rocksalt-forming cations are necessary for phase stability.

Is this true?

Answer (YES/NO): YES